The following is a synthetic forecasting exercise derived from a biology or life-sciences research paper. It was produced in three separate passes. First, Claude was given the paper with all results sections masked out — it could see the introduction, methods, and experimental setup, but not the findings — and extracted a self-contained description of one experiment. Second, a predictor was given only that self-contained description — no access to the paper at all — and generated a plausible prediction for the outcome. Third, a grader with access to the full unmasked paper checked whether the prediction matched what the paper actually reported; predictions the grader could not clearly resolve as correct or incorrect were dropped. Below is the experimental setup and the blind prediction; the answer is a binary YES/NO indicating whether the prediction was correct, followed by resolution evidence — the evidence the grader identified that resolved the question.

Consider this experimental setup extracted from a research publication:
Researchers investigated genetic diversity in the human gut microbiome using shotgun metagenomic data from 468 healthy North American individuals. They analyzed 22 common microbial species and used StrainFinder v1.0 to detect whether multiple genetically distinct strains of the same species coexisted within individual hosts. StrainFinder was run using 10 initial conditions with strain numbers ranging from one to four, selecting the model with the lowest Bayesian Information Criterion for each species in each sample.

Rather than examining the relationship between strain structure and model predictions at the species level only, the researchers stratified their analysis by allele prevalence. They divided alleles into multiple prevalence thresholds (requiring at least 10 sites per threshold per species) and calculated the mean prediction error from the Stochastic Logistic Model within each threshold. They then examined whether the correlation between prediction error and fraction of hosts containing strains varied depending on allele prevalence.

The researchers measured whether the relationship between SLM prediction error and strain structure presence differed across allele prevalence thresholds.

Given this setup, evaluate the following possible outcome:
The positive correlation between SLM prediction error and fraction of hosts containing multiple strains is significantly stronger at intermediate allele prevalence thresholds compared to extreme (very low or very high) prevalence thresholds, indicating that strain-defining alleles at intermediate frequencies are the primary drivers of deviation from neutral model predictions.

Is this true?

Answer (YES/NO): NO